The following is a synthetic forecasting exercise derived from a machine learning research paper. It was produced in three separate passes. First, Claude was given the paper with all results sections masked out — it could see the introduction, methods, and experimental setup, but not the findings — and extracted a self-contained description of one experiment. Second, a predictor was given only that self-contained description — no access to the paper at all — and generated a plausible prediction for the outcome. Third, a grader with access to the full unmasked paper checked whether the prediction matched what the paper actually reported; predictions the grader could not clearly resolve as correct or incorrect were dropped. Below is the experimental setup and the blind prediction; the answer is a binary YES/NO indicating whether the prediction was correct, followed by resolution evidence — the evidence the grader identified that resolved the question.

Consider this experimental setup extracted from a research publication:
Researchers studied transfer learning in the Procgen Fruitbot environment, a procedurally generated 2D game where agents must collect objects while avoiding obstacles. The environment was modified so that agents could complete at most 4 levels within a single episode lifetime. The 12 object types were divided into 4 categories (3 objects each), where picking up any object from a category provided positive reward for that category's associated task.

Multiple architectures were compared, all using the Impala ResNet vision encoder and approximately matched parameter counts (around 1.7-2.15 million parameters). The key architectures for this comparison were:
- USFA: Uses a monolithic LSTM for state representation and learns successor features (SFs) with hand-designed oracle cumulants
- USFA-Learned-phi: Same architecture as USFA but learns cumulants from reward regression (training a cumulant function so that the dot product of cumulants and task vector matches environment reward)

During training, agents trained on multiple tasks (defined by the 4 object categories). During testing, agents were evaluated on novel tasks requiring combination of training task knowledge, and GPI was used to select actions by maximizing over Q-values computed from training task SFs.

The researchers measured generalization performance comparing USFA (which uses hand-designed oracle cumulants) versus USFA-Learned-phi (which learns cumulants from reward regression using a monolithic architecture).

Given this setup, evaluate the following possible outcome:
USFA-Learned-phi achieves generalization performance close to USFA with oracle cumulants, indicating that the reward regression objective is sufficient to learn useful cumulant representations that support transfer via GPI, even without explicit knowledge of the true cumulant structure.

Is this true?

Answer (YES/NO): NO